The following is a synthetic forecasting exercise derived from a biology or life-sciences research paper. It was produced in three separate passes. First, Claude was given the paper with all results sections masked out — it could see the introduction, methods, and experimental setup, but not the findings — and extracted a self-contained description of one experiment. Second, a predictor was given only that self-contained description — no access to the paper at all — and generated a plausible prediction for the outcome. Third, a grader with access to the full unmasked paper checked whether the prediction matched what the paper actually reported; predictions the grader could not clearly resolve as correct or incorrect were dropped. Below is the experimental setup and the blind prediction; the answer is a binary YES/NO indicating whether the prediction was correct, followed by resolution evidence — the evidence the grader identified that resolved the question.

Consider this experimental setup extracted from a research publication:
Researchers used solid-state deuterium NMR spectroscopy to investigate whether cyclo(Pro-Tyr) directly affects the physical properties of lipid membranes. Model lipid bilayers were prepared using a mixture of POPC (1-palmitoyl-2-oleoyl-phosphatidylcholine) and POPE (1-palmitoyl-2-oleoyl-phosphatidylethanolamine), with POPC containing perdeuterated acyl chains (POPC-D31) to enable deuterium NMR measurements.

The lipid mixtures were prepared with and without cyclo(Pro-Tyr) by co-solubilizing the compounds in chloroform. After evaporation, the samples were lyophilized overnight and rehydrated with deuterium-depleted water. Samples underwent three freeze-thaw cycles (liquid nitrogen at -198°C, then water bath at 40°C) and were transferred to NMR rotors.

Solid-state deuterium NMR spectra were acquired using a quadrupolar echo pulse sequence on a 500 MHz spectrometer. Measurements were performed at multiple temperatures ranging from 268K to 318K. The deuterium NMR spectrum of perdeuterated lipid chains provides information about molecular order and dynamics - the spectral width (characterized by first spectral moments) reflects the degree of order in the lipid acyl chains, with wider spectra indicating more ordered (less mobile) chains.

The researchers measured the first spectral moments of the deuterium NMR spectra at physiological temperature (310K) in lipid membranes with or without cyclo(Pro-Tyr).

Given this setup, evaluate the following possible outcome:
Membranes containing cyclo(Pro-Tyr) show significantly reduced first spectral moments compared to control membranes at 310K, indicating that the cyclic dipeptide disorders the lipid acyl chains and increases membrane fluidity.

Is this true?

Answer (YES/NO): NO